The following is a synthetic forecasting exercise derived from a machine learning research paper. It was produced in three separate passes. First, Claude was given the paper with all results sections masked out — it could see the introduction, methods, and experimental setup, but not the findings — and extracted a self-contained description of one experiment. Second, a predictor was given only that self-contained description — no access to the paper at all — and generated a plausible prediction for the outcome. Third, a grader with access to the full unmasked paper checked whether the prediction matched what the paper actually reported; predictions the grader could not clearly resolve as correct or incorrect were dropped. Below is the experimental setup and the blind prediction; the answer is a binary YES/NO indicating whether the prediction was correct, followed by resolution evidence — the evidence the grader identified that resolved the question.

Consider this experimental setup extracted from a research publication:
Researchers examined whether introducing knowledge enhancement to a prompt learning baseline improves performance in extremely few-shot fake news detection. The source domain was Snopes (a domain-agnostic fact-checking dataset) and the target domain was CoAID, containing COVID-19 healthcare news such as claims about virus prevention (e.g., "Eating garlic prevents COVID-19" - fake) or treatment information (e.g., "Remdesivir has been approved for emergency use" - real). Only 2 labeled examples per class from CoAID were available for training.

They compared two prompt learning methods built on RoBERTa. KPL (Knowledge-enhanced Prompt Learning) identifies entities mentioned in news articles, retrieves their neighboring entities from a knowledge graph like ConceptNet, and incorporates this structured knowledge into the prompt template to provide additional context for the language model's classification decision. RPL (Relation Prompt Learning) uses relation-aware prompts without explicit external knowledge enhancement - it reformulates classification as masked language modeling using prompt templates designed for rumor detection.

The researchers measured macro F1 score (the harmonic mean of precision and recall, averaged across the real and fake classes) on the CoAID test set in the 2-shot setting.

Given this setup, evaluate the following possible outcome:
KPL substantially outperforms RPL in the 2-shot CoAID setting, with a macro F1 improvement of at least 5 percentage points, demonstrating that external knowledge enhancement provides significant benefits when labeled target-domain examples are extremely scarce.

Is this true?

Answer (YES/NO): NO